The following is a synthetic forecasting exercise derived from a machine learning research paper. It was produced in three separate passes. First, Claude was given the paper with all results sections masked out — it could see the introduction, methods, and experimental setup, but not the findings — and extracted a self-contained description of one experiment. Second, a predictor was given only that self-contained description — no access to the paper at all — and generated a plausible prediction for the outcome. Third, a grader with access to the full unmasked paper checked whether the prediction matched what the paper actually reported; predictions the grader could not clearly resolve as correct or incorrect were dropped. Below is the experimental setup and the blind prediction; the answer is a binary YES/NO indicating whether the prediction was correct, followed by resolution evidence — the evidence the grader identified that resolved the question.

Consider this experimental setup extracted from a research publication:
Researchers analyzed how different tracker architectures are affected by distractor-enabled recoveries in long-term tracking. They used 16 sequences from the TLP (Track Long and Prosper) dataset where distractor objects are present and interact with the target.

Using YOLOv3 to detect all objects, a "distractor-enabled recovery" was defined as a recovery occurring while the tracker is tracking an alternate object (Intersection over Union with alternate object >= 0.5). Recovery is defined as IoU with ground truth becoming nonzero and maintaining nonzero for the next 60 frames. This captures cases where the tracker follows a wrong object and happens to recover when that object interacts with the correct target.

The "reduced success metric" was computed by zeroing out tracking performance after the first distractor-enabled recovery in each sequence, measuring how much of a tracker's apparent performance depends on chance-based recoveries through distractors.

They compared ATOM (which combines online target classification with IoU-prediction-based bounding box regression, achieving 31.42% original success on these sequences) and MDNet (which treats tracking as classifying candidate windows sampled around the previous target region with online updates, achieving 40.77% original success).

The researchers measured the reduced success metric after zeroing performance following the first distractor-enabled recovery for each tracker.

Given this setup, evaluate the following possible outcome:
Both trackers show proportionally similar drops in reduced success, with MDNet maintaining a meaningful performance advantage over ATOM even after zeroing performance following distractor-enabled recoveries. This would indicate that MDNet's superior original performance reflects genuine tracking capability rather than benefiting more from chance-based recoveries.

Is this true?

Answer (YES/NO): NO